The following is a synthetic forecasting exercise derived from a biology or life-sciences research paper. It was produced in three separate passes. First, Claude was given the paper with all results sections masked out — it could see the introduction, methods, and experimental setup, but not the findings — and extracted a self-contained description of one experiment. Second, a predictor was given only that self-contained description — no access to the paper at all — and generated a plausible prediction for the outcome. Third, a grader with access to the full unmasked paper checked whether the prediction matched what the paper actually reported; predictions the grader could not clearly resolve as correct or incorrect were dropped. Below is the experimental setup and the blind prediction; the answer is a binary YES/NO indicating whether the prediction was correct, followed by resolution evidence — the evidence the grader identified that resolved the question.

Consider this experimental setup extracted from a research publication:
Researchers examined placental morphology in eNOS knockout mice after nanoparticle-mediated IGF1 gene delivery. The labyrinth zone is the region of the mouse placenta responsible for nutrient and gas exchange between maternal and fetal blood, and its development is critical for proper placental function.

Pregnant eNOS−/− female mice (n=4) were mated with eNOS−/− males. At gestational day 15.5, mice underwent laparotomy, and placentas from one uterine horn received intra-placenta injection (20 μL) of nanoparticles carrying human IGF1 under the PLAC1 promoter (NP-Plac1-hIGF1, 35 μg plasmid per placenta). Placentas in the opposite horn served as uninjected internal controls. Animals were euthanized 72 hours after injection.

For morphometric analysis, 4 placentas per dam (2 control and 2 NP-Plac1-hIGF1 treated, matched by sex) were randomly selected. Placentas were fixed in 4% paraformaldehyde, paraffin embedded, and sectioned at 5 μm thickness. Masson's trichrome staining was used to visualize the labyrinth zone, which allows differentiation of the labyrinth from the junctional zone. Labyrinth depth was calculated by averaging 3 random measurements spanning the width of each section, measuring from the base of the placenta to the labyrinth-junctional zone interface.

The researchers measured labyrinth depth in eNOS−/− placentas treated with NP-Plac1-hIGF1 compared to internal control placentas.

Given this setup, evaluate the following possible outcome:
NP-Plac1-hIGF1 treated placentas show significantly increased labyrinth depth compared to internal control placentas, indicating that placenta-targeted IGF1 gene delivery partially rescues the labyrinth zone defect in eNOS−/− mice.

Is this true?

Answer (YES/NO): NO